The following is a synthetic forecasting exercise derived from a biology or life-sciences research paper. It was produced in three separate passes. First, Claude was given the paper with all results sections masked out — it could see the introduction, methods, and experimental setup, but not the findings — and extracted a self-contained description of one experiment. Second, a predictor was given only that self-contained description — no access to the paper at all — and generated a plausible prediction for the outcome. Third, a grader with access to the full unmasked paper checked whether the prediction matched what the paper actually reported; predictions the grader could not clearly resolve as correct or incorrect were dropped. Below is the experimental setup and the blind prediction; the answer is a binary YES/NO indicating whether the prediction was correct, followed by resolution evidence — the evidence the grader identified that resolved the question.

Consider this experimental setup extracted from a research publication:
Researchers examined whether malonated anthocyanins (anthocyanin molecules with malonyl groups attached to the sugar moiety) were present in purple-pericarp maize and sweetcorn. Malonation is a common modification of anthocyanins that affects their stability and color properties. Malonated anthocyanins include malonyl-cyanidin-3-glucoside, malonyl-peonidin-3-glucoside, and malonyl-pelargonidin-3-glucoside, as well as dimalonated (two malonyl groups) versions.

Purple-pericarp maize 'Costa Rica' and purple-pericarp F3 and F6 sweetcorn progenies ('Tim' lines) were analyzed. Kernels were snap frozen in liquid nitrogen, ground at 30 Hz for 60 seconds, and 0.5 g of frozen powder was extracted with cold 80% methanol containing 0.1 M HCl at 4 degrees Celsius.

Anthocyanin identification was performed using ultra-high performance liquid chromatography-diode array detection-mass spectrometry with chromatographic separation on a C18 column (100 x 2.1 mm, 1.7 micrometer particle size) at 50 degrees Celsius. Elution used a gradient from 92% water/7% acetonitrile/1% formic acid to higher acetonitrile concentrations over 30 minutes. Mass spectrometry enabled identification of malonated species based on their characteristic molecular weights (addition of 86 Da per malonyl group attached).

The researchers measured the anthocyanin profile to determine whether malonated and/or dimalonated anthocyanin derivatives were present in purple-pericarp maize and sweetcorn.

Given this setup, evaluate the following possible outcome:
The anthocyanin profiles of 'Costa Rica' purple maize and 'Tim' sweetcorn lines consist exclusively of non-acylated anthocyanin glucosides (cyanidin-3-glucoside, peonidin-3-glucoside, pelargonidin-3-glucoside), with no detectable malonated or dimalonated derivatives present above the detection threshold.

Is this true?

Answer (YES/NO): NO